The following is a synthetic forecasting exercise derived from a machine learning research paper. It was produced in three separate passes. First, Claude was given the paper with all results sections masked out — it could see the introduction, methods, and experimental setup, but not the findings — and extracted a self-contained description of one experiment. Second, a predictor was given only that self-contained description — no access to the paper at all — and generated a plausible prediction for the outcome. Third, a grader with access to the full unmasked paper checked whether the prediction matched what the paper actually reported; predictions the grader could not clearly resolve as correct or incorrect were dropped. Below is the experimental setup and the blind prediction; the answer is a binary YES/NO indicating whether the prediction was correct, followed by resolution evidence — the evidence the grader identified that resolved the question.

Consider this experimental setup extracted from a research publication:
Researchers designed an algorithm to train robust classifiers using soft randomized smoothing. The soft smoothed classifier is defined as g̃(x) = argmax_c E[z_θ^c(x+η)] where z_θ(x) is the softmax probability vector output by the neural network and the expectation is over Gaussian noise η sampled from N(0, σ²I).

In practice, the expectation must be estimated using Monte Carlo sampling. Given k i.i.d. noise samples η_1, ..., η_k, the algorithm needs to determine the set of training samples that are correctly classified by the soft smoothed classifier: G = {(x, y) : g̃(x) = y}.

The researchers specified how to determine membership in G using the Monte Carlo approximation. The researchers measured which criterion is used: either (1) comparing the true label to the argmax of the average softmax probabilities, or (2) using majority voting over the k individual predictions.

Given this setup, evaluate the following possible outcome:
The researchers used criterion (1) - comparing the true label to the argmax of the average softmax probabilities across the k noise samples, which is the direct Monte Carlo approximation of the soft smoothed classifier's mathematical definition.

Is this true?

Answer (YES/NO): YES